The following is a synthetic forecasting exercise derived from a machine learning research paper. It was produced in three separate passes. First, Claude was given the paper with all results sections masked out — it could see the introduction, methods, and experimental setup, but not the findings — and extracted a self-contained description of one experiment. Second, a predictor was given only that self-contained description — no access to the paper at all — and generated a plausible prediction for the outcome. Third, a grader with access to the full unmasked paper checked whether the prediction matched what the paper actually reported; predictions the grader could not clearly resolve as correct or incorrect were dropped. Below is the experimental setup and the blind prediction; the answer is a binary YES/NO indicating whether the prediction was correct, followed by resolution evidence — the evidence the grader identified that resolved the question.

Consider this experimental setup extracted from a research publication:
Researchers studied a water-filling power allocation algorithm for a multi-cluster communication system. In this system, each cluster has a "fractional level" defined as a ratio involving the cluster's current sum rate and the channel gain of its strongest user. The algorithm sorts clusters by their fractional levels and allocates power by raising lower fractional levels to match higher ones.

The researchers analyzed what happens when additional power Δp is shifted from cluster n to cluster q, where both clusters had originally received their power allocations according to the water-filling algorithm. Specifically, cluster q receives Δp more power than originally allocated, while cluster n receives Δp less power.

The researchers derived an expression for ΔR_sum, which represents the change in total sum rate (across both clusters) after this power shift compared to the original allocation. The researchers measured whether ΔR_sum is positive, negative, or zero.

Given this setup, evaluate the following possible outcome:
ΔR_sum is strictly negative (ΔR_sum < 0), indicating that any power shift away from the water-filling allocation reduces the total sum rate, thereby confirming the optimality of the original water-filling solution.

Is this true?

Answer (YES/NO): NO